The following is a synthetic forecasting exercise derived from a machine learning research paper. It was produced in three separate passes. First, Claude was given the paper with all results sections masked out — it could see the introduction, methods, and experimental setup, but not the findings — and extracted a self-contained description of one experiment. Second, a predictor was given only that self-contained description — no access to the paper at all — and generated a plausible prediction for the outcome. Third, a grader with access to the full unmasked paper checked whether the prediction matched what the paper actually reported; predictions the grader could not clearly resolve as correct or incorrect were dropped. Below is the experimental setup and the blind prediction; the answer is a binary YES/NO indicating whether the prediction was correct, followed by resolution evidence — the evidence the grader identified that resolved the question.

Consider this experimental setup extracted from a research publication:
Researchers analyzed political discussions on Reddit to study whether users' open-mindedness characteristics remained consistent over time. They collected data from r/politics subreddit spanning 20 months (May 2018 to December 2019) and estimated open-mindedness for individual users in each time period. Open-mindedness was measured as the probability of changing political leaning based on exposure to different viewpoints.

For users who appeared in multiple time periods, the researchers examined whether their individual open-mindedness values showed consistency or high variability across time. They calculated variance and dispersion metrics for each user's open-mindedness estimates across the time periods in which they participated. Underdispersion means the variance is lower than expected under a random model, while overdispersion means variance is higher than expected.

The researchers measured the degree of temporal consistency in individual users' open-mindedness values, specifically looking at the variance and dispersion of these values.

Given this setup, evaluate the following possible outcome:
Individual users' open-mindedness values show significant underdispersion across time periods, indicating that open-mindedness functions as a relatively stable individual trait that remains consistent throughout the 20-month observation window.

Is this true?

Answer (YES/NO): YES